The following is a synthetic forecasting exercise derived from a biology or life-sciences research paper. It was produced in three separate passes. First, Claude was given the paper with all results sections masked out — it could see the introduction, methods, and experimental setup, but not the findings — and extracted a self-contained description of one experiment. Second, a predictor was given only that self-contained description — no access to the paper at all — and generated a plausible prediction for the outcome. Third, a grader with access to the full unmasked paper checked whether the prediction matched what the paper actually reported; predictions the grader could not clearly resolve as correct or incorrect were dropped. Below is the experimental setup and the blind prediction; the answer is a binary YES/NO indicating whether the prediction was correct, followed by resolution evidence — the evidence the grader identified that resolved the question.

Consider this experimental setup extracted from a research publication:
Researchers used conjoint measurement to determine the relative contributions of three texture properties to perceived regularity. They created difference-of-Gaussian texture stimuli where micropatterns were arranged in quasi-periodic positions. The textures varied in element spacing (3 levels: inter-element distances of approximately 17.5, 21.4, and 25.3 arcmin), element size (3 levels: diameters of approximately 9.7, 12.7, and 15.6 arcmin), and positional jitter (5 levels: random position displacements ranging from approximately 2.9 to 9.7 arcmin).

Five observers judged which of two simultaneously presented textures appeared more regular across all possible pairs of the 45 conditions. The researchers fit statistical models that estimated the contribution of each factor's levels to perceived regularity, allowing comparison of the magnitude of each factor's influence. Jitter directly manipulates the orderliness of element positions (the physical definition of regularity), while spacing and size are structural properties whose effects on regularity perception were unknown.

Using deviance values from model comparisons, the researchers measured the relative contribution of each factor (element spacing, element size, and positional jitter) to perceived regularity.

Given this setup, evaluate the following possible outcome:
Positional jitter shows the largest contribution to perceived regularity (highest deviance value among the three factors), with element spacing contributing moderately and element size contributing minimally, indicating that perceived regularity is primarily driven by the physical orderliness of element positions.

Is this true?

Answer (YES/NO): YES